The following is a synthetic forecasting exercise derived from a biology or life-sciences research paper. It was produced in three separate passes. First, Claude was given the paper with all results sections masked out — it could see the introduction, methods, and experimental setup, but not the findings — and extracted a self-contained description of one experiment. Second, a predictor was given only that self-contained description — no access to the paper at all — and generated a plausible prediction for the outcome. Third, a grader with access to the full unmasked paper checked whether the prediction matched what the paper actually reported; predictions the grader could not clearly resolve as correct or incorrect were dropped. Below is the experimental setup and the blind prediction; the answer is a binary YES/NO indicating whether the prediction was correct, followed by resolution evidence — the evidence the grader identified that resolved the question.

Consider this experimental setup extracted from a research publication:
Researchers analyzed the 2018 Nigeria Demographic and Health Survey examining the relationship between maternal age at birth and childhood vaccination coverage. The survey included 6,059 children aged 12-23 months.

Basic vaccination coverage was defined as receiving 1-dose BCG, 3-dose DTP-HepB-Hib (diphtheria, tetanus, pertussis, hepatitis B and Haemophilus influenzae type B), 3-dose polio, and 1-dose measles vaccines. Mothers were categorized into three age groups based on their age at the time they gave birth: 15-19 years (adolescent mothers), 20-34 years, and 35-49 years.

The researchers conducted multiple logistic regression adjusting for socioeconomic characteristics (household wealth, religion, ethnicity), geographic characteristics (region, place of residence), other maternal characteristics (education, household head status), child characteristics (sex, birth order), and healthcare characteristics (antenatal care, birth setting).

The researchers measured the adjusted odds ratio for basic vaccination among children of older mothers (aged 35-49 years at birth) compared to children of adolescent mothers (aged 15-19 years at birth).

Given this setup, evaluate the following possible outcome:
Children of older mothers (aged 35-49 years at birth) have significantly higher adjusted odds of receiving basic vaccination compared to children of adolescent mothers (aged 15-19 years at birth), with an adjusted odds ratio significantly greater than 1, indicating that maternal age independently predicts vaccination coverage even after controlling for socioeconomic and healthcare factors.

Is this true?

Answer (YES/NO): YES